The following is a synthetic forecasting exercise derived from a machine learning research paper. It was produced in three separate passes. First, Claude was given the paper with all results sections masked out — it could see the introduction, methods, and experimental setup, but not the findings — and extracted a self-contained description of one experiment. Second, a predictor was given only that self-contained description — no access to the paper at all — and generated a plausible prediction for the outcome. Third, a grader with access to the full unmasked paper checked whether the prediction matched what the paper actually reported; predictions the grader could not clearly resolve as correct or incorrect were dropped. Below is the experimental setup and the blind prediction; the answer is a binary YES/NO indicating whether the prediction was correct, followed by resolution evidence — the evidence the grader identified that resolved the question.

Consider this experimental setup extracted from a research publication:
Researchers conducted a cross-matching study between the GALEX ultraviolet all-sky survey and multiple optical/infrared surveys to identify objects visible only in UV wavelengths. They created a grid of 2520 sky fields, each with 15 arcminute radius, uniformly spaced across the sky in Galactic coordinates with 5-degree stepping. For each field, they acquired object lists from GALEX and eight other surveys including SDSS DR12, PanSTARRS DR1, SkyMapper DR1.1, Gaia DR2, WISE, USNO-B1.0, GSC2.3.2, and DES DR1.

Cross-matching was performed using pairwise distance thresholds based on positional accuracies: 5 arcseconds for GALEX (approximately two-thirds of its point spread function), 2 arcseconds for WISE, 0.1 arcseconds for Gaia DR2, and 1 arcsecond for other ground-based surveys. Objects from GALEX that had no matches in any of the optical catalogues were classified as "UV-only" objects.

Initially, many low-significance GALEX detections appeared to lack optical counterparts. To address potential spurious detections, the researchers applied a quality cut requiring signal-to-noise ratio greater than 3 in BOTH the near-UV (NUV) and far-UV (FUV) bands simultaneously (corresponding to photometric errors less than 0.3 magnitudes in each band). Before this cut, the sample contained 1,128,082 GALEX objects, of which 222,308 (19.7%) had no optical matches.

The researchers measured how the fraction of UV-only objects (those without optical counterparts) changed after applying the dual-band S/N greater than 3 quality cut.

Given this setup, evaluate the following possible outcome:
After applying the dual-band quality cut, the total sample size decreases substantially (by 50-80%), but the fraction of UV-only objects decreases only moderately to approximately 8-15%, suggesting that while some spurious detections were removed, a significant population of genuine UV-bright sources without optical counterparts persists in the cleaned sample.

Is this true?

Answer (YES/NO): NO